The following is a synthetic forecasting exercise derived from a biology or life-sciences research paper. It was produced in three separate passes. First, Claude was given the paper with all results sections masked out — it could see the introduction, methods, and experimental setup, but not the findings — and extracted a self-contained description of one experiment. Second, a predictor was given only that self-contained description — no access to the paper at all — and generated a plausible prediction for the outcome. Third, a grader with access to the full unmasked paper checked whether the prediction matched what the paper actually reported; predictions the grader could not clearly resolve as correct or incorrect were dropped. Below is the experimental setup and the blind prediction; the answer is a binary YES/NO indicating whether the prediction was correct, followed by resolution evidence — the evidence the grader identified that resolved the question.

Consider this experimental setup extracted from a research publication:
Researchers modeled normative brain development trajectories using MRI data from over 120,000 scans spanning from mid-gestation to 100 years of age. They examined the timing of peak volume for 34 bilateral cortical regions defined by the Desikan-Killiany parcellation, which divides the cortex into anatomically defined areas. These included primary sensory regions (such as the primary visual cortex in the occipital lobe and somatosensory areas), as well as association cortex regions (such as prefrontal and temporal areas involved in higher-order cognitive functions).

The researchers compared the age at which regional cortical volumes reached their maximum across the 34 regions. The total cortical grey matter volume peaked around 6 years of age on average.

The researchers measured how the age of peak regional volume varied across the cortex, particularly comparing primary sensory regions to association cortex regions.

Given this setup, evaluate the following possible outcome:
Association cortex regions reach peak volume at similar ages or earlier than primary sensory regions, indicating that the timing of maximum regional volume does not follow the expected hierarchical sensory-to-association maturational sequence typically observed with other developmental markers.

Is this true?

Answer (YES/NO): NO